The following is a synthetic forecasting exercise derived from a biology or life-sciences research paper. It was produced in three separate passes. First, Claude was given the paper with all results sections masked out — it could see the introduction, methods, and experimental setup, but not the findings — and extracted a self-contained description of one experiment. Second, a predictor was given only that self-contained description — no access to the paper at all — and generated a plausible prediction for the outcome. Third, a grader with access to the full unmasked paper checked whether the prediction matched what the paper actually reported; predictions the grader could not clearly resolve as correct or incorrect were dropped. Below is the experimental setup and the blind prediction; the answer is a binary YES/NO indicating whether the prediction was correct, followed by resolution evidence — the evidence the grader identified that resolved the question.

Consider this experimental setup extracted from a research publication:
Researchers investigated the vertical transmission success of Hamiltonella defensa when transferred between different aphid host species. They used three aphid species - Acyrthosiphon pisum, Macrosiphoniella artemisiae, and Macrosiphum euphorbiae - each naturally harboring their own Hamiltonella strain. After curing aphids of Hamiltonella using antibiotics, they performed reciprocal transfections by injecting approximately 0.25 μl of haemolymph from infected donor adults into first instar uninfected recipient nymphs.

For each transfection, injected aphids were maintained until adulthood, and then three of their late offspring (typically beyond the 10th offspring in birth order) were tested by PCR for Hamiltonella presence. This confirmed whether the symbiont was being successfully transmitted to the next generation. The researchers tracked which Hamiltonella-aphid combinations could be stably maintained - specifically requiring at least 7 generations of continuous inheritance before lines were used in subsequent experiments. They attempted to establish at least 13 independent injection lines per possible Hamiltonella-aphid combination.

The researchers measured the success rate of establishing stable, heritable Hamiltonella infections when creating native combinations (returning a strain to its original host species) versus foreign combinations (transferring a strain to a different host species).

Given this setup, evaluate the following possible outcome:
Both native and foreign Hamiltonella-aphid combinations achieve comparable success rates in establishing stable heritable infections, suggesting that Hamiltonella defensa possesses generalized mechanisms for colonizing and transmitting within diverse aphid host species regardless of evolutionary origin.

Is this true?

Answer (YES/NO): NO